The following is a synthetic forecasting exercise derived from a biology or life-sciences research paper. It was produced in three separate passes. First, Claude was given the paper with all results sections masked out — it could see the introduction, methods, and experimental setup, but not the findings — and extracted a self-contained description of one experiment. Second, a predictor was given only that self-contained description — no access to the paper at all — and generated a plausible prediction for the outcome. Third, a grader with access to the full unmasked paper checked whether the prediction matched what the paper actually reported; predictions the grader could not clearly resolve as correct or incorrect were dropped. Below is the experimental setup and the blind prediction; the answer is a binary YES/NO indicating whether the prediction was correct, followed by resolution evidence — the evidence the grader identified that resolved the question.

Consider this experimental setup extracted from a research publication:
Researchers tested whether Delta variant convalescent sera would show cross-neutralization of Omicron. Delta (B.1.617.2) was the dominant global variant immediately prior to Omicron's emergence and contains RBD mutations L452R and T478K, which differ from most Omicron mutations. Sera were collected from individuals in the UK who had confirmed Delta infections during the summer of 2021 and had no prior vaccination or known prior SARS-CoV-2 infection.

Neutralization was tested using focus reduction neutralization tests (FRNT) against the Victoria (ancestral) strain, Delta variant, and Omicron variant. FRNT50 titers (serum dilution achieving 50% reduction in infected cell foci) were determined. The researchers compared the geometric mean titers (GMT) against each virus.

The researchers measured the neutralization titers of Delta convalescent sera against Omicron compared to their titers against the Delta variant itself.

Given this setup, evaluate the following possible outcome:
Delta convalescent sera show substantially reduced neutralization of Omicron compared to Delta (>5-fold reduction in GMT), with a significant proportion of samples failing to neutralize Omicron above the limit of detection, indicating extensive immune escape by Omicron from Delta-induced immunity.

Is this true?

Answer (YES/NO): YES